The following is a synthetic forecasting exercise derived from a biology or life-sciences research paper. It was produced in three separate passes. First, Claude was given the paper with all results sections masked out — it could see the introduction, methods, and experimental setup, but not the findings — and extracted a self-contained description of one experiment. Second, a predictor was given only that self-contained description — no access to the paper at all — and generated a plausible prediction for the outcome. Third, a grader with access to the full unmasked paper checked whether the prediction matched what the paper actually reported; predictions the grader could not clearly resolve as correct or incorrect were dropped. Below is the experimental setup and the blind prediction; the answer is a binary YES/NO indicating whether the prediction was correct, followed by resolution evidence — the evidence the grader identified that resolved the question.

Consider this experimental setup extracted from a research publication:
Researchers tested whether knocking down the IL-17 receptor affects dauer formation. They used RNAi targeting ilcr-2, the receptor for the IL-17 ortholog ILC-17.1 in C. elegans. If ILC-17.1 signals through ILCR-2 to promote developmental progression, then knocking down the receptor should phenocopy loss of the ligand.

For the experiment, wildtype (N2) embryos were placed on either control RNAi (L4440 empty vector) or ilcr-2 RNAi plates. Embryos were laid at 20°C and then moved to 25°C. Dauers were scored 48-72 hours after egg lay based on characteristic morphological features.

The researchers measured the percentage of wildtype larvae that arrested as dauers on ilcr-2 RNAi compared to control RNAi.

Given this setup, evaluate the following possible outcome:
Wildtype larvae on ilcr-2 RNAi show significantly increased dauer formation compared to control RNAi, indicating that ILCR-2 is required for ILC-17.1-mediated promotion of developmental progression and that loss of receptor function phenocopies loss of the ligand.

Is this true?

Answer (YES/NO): YES